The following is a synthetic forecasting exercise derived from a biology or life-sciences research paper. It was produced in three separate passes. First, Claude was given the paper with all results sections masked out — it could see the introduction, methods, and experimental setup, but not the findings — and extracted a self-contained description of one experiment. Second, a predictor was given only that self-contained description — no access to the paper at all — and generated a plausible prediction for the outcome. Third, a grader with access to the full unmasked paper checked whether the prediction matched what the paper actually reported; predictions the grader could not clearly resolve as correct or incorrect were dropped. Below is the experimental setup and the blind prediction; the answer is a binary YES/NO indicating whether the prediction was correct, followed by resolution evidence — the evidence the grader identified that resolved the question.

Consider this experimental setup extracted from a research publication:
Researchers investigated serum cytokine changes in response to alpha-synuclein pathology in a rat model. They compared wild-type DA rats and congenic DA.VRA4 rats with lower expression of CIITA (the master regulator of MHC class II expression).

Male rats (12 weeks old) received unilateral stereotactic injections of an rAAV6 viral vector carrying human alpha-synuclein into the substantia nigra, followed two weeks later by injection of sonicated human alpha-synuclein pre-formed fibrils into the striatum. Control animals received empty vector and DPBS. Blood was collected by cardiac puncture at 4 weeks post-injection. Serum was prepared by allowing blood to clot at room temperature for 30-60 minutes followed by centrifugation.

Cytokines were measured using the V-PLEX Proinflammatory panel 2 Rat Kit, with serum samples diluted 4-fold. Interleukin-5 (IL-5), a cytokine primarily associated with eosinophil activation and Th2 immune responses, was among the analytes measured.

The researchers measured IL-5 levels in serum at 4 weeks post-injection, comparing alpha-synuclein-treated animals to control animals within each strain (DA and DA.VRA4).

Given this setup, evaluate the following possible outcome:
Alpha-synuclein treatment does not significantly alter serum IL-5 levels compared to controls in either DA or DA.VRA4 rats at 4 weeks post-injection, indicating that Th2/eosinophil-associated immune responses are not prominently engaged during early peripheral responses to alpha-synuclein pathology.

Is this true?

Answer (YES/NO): NO